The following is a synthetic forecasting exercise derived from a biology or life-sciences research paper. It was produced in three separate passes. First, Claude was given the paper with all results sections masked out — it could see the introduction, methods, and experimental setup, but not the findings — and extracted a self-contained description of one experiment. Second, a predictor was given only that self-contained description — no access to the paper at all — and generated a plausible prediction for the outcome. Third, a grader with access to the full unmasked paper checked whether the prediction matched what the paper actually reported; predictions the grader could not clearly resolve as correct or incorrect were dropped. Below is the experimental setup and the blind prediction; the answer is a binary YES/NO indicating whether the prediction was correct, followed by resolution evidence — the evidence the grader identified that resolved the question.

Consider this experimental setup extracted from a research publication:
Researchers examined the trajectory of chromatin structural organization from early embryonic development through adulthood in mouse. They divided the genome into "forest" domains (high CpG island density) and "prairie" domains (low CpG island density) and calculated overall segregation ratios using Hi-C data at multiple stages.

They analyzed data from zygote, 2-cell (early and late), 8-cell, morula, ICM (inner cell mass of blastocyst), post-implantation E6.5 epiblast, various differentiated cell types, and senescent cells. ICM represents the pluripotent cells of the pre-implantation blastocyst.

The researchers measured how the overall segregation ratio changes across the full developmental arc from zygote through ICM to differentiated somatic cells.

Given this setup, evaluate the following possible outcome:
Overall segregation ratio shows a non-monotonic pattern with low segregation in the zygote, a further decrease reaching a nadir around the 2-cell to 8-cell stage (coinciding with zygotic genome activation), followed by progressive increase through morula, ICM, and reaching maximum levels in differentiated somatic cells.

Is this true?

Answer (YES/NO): NO